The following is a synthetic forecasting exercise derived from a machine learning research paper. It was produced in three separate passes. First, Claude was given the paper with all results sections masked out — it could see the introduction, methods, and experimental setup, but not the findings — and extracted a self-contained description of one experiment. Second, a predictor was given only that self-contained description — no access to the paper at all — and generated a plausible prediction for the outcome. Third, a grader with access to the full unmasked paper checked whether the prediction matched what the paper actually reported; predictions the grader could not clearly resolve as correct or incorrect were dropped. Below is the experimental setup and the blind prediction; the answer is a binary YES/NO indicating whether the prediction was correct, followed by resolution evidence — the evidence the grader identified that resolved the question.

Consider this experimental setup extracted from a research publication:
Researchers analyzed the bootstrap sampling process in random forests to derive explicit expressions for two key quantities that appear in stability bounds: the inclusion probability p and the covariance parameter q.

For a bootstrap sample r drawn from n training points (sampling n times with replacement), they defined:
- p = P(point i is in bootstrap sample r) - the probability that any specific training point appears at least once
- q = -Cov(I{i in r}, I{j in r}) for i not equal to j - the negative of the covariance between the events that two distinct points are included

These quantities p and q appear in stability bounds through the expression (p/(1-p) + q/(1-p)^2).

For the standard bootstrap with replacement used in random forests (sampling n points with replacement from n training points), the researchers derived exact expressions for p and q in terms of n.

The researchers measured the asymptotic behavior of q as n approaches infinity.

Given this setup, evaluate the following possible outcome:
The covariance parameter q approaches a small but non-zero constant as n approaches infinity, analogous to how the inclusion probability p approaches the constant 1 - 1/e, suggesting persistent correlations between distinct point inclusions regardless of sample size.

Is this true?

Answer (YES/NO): NO